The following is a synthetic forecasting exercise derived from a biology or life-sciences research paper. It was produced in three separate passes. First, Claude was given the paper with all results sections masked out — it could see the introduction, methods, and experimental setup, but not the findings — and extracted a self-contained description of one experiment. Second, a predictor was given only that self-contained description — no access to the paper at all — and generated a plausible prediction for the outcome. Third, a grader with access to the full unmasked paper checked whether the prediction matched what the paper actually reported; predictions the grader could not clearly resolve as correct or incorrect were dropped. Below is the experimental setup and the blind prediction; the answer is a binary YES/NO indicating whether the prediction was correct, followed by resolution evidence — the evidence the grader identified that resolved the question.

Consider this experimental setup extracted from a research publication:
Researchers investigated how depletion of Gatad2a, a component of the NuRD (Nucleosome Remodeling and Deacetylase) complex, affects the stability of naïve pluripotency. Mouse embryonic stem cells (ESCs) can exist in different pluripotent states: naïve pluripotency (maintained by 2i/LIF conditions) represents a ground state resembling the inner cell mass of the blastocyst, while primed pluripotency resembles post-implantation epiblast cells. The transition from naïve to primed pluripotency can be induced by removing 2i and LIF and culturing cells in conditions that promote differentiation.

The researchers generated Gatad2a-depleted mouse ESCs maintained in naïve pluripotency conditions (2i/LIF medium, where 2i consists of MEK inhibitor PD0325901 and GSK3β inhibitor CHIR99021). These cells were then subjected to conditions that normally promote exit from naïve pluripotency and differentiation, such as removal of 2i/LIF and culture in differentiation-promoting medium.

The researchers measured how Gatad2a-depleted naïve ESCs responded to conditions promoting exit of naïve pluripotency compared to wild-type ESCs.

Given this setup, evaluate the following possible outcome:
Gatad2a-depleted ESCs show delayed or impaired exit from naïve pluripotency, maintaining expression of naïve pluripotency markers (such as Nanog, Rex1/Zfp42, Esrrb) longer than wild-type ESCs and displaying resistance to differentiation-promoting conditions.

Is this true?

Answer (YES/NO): YES